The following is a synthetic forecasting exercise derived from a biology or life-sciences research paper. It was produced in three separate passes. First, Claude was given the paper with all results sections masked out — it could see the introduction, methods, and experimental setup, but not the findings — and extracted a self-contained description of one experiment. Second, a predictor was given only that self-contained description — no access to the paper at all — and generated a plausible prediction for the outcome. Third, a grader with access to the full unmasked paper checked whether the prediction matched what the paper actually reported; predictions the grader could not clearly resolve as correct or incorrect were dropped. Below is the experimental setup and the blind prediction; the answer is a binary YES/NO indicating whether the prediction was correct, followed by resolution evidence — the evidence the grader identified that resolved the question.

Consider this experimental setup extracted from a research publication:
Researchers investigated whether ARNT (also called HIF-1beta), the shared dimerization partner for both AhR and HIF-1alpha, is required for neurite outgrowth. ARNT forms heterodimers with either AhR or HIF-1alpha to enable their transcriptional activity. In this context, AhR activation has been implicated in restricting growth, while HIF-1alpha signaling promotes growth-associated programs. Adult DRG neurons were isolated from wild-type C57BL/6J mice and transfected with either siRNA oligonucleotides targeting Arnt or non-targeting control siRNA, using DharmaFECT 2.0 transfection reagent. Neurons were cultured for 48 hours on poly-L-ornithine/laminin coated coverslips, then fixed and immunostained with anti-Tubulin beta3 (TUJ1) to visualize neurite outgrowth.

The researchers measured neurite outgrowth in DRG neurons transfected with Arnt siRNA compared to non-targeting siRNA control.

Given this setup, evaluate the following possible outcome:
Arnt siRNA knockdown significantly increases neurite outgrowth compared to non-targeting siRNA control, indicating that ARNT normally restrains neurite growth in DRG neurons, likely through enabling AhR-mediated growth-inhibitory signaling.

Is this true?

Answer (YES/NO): NO